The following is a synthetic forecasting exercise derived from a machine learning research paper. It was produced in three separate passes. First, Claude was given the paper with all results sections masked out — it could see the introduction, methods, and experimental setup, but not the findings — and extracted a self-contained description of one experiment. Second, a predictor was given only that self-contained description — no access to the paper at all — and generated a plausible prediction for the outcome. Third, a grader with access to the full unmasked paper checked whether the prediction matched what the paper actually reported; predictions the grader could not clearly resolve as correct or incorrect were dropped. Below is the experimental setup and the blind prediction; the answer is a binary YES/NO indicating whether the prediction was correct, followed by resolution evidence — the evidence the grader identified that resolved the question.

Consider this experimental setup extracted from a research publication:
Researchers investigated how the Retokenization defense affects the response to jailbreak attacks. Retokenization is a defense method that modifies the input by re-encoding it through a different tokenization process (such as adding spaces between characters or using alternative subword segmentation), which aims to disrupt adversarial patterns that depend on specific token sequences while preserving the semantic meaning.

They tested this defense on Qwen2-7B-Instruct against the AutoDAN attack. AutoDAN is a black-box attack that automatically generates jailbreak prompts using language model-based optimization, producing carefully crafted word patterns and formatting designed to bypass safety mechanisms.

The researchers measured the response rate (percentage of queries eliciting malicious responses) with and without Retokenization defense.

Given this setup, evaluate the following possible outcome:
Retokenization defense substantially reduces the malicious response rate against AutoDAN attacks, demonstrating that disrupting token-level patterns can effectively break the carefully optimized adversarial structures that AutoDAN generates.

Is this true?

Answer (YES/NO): NO